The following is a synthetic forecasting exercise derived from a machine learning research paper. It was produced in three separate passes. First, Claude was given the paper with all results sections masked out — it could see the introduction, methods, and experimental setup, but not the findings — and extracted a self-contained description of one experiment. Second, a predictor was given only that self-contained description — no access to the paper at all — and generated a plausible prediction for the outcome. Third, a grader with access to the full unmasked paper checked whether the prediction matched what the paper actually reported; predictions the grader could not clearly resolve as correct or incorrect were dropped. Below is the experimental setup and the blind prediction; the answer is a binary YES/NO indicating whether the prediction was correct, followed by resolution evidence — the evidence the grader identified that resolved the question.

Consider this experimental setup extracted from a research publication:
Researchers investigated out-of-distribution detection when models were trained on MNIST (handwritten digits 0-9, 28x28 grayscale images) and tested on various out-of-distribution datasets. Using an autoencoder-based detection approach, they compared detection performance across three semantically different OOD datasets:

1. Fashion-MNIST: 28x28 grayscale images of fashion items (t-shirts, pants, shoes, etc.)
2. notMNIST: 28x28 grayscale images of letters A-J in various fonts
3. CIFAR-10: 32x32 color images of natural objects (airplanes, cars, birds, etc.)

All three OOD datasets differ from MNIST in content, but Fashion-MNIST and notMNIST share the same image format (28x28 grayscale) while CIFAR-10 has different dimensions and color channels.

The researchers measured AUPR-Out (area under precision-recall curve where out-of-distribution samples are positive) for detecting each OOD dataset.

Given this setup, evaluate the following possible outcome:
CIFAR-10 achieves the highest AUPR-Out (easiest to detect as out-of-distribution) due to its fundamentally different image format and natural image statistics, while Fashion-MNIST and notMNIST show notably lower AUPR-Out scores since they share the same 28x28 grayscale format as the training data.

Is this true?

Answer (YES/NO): NO